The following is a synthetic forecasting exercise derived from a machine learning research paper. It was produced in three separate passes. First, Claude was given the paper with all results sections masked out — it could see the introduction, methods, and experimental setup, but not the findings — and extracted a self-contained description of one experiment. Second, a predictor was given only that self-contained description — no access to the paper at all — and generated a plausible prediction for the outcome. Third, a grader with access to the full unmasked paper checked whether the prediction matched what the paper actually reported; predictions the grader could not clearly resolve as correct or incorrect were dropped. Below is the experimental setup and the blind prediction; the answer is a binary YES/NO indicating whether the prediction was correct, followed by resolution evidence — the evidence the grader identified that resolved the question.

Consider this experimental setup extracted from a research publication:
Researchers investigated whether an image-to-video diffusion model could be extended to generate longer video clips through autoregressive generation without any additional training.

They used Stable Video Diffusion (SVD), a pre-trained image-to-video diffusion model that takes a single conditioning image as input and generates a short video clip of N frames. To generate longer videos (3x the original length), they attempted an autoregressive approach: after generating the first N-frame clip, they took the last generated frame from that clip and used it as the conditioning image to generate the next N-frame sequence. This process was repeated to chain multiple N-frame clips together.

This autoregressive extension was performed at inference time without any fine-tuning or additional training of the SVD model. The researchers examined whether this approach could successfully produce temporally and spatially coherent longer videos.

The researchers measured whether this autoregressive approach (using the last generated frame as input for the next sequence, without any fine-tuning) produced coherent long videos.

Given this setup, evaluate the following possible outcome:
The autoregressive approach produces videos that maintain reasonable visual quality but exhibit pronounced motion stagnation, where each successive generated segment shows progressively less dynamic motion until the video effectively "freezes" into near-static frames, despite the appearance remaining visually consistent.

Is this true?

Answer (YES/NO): NO